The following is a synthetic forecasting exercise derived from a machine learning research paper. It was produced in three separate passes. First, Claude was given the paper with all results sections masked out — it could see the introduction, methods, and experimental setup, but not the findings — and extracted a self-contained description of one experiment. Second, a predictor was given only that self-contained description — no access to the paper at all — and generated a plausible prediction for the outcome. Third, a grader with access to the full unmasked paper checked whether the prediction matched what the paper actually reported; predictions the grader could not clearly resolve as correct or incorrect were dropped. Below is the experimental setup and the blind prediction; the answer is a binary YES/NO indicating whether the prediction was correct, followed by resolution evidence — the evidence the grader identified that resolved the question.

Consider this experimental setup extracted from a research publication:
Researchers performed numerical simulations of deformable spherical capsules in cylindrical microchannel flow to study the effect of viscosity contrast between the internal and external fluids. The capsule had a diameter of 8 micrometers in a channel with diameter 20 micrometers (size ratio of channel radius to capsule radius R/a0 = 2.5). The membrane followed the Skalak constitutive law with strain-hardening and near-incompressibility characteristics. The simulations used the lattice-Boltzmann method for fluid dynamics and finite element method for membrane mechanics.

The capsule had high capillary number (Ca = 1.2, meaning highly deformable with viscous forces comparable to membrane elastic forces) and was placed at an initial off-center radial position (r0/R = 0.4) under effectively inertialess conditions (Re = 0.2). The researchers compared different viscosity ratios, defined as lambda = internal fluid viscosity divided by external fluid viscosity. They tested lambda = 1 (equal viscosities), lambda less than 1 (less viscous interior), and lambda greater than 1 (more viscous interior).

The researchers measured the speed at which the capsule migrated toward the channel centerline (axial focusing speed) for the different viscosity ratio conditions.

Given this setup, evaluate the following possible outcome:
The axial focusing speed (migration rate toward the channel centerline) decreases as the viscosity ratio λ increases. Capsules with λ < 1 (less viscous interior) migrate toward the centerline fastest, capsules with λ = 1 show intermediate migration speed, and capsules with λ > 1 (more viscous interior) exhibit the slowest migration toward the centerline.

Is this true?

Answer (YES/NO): YES